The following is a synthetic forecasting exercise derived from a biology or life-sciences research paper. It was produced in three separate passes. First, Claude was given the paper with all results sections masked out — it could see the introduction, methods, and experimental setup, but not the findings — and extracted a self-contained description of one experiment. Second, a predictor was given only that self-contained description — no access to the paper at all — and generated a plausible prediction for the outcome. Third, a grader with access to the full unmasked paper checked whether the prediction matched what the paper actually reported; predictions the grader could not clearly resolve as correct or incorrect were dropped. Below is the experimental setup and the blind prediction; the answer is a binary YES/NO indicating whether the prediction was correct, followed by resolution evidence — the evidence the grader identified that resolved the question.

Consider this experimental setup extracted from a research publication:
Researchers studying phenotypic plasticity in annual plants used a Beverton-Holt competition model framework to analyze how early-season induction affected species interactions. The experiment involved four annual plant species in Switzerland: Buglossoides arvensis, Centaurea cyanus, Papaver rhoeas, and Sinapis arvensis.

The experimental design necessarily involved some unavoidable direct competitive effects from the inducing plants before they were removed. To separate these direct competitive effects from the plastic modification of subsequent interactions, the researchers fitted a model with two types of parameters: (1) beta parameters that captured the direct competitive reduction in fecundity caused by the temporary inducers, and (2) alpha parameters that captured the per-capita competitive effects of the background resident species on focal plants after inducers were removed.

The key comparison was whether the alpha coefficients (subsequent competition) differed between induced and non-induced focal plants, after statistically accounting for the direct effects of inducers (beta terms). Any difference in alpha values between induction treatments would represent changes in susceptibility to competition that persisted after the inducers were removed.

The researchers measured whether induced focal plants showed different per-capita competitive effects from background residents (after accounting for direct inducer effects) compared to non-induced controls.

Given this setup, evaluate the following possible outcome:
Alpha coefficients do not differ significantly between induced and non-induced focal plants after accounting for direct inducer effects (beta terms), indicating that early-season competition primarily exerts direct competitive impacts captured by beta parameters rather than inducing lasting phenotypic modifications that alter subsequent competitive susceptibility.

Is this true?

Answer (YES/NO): NO